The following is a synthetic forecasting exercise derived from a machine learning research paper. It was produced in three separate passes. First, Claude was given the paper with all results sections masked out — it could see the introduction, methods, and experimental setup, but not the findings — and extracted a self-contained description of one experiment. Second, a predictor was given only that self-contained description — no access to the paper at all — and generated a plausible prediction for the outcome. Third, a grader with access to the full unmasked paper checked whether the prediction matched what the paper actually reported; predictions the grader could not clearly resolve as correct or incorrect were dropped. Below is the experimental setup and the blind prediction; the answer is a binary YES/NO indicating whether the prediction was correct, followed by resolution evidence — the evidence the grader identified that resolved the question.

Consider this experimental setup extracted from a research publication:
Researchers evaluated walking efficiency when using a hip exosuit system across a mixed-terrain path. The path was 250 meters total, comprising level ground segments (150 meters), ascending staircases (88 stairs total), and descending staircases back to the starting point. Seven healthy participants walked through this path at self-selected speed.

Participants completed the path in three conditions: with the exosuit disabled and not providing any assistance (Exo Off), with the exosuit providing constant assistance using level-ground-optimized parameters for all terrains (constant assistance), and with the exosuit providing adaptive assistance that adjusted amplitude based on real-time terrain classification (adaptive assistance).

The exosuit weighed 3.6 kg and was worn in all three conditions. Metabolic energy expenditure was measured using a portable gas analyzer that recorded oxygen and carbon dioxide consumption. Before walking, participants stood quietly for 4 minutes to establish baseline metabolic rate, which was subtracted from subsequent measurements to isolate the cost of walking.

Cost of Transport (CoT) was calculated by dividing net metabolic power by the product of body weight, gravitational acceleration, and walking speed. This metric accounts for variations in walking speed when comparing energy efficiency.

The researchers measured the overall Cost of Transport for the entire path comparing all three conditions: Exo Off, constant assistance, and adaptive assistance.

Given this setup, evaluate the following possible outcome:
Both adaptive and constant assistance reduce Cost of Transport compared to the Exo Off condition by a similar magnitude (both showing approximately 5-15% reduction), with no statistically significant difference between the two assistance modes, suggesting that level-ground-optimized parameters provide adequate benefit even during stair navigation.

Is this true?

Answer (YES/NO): NO